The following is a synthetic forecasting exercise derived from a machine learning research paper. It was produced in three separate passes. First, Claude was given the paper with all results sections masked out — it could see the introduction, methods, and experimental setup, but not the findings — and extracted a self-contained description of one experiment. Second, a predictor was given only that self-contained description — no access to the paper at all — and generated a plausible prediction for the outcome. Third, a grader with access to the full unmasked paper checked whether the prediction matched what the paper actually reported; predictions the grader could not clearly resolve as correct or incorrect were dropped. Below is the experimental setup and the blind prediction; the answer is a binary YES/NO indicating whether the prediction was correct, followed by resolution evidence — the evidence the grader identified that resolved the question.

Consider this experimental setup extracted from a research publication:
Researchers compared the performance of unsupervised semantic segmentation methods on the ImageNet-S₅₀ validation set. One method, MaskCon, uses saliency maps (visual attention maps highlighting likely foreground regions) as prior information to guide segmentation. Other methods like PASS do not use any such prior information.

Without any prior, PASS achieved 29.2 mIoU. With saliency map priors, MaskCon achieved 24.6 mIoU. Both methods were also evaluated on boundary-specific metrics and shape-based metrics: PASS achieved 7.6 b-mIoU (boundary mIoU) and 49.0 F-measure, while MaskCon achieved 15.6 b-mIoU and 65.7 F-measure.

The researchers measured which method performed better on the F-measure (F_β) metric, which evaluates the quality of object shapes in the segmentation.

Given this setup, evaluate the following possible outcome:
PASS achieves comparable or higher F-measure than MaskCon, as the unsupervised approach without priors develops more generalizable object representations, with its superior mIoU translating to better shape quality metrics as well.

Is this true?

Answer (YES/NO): NO